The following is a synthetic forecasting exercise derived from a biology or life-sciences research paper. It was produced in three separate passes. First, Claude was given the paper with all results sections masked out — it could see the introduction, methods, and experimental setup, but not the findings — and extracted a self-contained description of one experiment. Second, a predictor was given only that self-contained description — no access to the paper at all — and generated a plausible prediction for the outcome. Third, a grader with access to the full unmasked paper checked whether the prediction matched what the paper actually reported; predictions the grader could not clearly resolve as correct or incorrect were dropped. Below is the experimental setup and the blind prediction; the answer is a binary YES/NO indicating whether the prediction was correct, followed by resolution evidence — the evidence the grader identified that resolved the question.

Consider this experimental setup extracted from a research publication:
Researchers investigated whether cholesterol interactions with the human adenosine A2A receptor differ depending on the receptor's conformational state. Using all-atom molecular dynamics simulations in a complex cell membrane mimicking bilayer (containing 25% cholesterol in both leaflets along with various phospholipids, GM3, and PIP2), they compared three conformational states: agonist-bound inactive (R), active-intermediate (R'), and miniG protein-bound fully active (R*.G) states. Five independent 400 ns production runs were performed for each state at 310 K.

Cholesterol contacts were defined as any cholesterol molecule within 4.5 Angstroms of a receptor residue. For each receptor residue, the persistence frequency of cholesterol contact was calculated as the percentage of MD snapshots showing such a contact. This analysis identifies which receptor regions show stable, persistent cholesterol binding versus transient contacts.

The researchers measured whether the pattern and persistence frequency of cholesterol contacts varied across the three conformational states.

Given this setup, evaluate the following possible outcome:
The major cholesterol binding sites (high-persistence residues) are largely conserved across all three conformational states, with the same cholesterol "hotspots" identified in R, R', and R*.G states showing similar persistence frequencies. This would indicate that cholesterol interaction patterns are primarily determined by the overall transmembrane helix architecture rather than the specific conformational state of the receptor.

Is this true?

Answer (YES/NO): NO